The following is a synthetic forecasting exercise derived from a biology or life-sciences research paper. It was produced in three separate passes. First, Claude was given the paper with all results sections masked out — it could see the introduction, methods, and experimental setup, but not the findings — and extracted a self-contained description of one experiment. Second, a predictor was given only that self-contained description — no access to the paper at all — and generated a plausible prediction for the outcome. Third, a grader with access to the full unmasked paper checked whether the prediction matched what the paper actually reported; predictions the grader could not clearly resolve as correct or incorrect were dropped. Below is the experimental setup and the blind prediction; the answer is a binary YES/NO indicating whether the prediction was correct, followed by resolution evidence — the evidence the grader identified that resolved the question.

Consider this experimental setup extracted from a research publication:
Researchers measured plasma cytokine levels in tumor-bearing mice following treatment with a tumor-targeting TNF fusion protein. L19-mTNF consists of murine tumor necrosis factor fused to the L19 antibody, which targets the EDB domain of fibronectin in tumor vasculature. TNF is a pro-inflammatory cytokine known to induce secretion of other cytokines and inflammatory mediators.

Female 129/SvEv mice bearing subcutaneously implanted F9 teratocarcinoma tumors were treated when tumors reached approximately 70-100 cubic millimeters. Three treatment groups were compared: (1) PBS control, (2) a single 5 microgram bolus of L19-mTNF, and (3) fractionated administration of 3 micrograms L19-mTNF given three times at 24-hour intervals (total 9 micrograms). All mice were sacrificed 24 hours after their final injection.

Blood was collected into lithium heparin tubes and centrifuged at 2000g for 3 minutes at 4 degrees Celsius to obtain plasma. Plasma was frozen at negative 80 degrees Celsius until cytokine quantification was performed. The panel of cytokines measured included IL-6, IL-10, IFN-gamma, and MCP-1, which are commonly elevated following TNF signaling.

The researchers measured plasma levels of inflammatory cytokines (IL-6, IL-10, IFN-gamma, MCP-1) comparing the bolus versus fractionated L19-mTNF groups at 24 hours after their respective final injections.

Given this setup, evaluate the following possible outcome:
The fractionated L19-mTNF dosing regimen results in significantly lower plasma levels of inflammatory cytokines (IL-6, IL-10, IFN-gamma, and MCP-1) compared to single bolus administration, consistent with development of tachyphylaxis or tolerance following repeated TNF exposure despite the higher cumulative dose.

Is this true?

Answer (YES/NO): NO